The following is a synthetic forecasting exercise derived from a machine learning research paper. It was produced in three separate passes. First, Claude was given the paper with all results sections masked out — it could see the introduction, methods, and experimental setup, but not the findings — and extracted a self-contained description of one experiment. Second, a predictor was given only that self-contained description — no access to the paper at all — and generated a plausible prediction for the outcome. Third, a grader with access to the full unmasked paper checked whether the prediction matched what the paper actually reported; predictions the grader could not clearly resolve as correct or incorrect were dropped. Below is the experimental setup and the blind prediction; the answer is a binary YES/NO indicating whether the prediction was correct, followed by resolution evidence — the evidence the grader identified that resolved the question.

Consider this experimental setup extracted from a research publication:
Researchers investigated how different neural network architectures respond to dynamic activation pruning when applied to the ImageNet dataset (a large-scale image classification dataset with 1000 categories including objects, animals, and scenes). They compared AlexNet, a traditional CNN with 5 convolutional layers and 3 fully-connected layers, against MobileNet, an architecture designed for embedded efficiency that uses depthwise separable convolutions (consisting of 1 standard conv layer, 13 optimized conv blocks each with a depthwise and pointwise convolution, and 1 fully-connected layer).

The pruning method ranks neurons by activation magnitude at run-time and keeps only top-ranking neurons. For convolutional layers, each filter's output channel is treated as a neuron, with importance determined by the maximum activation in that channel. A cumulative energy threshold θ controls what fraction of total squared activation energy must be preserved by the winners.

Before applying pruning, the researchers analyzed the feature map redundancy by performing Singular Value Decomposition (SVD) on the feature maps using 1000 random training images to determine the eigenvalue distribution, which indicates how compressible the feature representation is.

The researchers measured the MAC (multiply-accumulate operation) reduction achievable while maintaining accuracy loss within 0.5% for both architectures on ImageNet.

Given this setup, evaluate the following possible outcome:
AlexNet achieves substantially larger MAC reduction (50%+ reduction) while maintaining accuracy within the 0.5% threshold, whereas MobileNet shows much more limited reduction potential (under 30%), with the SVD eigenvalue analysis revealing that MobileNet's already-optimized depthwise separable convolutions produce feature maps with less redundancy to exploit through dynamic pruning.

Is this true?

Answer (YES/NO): NO